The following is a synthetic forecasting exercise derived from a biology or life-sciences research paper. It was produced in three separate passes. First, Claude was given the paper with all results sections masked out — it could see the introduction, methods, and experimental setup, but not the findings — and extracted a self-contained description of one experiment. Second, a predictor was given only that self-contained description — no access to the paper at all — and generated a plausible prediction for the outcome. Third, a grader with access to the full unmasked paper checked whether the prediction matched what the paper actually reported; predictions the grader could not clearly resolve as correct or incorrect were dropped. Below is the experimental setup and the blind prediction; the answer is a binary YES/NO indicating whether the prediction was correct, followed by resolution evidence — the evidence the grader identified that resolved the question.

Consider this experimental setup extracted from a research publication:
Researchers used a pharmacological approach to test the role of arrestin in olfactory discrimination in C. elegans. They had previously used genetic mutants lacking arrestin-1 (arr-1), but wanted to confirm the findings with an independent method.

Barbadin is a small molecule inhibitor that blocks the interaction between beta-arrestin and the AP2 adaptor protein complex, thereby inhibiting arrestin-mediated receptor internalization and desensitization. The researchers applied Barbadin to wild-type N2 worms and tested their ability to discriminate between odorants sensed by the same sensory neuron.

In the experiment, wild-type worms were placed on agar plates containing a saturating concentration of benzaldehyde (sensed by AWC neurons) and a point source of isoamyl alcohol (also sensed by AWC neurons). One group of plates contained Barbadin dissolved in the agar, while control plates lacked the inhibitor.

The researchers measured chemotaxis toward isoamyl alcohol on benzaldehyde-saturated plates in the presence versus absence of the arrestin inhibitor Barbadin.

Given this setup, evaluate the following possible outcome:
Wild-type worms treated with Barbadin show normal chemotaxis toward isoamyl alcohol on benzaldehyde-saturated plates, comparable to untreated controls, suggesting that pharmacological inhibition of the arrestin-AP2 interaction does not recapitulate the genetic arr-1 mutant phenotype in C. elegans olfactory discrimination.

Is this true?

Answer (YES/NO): NO